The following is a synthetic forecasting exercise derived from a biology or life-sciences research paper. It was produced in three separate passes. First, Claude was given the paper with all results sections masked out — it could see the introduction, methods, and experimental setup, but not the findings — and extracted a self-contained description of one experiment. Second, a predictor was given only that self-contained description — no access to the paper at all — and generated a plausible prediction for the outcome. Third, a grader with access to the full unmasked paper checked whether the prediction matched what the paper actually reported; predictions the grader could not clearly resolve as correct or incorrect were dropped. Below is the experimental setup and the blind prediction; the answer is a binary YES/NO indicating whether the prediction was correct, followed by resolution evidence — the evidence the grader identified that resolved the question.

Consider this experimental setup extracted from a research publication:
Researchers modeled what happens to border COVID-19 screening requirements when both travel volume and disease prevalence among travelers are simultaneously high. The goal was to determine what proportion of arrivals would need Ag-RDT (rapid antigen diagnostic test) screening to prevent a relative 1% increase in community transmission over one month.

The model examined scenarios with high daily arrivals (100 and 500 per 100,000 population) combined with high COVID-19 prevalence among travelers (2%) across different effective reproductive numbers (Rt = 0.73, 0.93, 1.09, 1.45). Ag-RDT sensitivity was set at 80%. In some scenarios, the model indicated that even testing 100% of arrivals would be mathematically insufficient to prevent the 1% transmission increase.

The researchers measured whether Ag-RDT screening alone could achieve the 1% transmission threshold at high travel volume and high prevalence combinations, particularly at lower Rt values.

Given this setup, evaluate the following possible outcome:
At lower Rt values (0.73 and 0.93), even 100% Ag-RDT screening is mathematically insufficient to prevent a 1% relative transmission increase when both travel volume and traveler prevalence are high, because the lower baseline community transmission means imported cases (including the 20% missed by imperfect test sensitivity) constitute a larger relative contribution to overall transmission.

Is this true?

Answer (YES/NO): YES